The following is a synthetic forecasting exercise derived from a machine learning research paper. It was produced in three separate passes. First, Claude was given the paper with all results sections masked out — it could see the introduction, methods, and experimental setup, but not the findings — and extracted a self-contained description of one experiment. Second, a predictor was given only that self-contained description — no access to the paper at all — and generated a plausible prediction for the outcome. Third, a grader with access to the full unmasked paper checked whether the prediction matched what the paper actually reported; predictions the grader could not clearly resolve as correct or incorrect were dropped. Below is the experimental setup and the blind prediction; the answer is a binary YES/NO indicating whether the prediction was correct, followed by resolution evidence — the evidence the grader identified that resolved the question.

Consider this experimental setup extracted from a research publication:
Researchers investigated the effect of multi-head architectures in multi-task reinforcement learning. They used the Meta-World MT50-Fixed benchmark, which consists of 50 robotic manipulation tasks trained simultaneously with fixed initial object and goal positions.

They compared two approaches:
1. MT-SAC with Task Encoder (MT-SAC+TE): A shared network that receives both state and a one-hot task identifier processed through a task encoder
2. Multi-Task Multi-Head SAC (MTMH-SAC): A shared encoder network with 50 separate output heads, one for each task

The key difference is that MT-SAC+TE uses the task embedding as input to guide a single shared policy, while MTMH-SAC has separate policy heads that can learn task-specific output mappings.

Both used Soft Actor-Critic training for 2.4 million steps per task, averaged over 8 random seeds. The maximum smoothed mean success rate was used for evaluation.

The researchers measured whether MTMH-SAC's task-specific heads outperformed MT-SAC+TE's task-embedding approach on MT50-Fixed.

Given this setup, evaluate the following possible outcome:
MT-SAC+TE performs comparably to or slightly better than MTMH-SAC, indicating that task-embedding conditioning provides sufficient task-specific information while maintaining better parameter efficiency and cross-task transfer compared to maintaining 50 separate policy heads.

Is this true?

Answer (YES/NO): NO